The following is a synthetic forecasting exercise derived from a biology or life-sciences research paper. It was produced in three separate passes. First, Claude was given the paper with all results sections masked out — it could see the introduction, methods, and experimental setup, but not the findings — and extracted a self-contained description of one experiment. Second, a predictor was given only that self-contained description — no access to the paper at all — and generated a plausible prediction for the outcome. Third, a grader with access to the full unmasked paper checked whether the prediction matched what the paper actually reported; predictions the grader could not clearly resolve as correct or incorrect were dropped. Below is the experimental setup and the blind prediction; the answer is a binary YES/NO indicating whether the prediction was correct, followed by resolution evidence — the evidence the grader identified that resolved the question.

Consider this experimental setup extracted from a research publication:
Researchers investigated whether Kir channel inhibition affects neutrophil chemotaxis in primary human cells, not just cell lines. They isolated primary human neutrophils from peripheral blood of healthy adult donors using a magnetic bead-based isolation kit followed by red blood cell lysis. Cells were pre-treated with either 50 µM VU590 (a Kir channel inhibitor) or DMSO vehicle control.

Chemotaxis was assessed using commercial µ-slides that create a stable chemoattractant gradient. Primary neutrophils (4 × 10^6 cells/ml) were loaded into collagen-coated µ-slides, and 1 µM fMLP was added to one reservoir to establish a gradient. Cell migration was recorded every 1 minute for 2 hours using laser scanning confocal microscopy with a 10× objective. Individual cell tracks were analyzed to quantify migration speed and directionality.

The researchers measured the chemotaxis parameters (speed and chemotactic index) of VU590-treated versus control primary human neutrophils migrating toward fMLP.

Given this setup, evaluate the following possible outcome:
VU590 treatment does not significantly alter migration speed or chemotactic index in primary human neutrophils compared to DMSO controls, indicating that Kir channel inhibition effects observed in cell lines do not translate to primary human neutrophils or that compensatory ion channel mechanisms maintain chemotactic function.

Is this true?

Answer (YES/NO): NO